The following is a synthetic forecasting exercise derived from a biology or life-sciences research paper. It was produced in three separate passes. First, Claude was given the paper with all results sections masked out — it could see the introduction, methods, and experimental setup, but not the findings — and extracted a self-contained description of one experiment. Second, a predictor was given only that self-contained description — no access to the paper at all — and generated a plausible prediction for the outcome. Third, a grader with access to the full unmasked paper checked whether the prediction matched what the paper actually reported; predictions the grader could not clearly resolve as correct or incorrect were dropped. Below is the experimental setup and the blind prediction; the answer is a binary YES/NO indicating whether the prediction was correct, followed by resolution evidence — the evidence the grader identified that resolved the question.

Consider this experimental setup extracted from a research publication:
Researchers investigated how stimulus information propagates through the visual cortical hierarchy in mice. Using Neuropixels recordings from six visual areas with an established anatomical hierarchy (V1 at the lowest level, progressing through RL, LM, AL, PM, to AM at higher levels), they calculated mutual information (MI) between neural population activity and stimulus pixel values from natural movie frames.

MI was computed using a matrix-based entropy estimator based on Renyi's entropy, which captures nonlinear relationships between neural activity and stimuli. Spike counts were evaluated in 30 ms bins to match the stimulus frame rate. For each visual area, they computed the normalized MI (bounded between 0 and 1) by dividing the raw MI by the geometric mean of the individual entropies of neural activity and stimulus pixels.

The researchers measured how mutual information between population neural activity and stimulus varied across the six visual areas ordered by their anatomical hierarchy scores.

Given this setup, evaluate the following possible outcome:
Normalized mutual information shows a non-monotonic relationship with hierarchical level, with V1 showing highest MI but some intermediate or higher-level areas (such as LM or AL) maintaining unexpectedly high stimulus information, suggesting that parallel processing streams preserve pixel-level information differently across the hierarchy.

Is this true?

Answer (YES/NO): NO